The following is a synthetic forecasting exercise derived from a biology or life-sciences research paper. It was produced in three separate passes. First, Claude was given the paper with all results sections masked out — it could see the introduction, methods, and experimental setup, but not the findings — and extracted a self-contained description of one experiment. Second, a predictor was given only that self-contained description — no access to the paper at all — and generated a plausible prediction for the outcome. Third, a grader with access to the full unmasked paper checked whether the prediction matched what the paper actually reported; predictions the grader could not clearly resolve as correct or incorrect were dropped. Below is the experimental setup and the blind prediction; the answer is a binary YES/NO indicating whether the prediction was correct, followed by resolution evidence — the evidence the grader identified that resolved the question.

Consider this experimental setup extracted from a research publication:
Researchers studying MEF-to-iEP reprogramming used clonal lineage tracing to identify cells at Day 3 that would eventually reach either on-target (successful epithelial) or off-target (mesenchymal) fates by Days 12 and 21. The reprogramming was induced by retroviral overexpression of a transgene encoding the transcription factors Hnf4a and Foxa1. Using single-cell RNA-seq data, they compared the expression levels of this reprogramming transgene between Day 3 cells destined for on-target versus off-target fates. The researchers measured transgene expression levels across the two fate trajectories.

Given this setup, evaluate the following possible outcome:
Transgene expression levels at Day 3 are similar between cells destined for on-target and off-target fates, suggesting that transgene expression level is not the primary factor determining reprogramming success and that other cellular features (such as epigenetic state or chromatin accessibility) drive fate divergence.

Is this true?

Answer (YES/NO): NO